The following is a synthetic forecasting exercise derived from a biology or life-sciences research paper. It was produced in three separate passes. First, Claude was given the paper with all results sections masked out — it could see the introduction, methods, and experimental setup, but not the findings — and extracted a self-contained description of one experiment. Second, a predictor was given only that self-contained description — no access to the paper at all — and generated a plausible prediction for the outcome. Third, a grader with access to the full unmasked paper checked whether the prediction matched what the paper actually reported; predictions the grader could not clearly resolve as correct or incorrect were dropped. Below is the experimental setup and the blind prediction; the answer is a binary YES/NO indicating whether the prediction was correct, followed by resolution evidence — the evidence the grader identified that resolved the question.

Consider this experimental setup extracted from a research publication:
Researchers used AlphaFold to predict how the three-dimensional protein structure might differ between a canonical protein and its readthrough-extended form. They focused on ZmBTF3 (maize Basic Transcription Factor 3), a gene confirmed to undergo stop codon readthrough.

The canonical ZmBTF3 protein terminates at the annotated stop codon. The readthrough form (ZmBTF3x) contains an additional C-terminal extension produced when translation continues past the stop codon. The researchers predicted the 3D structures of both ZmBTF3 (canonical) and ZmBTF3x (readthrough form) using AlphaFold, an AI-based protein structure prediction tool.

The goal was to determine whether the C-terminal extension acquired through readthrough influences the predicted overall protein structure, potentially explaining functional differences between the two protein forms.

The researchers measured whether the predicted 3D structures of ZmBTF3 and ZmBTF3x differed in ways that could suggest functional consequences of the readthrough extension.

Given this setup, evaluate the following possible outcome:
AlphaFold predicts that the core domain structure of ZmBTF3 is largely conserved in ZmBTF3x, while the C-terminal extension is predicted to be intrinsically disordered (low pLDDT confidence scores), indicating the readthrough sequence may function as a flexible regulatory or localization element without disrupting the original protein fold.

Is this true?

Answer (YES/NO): NO